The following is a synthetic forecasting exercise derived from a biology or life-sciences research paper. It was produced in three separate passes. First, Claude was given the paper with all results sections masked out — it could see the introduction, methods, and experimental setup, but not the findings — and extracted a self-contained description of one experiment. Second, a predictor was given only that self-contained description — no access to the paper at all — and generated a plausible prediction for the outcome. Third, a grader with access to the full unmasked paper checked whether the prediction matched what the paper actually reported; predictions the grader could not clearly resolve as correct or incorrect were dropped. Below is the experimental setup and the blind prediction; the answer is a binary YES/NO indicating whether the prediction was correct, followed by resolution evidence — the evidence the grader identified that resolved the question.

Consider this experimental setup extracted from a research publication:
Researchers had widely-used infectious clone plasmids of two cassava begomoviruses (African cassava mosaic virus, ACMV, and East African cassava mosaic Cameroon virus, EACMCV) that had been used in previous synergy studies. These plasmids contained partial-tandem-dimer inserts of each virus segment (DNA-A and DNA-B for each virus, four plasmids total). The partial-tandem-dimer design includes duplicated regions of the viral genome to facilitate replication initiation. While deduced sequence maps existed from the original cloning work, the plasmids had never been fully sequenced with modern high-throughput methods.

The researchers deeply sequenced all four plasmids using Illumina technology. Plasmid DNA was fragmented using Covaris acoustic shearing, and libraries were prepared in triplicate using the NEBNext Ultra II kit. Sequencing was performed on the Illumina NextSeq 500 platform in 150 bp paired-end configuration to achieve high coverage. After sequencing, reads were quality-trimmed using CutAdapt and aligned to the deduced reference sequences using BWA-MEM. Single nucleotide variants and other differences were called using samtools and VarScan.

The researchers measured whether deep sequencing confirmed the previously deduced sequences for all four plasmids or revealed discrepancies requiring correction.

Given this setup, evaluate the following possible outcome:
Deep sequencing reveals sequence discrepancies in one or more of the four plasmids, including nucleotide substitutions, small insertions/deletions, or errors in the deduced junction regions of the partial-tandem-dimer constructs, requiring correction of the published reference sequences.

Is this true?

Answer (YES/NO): YES